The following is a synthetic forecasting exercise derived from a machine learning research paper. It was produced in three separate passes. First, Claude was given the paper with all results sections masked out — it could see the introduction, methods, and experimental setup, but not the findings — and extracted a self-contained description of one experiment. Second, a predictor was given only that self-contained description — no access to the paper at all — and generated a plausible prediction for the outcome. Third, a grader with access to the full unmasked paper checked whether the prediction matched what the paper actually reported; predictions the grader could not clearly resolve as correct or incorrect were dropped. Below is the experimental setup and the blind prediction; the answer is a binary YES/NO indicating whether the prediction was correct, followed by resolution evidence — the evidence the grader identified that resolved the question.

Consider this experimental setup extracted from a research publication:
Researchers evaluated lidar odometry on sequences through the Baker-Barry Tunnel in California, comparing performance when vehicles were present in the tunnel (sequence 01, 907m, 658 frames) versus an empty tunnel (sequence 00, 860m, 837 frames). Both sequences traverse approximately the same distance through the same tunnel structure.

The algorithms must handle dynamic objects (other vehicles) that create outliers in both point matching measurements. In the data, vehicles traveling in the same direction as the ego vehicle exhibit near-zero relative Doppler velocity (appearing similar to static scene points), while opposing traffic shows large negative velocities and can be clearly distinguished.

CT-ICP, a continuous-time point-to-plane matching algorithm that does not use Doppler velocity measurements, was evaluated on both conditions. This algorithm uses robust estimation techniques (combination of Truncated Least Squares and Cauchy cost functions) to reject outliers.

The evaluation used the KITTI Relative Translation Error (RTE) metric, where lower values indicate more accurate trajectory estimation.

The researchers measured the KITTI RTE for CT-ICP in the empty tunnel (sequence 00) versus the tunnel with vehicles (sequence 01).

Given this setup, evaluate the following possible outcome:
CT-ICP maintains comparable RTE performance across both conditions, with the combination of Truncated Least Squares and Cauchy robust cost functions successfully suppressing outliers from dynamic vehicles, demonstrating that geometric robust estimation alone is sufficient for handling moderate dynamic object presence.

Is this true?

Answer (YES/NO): NO